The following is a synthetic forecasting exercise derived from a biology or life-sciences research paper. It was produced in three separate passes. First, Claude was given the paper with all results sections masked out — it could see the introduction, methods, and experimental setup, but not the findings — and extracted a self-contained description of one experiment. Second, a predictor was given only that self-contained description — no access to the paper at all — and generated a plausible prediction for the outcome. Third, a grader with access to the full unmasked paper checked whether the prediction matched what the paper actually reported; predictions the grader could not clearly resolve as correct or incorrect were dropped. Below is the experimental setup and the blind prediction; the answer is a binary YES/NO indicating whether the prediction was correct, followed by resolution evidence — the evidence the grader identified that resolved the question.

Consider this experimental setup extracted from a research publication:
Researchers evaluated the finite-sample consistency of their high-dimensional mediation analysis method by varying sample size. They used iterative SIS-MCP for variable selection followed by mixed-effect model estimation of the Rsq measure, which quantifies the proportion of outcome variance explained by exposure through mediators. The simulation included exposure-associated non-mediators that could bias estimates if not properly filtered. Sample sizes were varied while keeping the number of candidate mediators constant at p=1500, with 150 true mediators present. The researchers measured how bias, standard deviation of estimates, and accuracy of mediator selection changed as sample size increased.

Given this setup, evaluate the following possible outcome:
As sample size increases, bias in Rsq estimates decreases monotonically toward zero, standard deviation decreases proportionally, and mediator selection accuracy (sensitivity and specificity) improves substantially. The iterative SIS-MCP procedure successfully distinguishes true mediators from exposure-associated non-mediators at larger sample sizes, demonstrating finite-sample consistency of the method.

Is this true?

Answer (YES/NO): YES